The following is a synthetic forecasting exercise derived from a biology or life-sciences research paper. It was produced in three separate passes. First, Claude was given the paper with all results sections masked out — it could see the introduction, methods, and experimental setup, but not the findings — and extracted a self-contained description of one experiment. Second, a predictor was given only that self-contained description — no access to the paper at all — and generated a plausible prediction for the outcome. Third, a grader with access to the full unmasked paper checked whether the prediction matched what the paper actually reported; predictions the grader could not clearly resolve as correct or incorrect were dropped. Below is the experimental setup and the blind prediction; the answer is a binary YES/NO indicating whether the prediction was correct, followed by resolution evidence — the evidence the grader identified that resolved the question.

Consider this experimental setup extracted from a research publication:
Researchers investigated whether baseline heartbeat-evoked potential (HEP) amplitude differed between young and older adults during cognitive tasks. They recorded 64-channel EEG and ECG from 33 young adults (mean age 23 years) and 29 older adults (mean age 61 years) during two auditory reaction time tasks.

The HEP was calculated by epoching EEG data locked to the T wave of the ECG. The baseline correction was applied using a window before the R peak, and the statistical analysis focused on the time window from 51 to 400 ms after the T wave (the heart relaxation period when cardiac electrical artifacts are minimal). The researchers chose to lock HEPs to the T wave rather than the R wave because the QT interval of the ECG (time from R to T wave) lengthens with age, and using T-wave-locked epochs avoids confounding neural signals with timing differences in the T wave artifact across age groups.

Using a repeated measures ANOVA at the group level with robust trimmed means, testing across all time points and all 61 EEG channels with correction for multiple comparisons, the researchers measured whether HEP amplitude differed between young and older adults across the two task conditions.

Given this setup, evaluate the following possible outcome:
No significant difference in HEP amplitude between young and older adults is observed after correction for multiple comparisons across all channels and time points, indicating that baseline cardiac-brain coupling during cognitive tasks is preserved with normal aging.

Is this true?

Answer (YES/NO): NO